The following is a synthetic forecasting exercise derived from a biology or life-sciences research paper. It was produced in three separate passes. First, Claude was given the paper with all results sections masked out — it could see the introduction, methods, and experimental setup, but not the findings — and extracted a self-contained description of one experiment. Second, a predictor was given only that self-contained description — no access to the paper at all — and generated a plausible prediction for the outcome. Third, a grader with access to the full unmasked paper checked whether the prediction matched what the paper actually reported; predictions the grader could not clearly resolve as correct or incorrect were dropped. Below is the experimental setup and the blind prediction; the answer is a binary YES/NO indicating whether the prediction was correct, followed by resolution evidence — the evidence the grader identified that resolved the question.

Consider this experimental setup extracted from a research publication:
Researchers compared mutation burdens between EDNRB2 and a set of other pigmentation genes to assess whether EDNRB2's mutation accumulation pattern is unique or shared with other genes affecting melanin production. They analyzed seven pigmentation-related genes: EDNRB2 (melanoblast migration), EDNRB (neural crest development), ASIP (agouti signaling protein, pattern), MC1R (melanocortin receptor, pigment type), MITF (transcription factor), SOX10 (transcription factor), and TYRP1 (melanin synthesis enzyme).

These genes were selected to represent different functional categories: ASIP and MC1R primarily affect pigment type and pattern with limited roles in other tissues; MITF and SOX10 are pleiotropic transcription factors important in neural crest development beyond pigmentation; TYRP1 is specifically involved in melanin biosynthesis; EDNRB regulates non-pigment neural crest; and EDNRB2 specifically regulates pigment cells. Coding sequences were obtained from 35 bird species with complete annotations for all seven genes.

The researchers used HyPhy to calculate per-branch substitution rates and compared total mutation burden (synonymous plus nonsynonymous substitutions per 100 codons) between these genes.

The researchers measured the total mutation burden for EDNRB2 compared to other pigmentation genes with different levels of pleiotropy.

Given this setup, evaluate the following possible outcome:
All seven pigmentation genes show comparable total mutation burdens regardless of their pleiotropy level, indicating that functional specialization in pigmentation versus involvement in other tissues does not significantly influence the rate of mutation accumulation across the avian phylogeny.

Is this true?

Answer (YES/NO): NO